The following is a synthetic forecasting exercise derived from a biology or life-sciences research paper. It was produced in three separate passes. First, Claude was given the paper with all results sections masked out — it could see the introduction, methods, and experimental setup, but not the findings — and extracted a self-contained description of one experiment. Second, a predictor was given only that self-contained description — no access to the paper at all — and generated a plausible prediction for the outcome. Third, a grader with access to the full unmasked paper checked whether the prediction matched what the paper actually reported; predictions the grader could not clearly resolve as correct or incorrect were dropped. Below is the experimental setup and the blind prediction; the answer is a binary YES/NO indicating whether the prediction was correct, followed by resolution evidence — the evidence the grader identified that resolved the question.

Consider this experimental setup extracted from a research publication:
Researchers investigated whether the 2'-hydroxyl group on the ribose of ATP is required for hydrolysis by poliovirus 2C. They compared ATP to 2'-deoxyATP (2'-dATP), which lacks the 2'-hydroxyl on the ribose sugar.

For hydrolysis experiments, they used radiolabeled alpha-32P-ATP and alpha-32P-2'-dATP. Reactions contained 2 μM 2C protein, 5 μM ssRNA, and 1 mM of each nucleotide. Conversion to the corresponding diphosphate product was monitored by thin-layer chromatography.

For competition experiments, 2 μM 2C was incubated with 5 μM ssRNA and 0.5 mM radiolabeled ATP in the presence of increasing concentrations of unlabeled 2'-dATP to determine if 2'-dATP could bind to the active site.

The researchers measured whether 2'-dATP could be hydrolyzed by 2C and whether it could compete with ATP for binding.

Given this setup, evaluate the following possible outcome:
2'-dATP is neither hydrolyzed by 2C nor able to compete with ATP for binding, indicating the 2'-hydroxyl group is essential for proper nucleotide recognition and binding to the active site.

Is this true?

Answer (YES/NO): NO